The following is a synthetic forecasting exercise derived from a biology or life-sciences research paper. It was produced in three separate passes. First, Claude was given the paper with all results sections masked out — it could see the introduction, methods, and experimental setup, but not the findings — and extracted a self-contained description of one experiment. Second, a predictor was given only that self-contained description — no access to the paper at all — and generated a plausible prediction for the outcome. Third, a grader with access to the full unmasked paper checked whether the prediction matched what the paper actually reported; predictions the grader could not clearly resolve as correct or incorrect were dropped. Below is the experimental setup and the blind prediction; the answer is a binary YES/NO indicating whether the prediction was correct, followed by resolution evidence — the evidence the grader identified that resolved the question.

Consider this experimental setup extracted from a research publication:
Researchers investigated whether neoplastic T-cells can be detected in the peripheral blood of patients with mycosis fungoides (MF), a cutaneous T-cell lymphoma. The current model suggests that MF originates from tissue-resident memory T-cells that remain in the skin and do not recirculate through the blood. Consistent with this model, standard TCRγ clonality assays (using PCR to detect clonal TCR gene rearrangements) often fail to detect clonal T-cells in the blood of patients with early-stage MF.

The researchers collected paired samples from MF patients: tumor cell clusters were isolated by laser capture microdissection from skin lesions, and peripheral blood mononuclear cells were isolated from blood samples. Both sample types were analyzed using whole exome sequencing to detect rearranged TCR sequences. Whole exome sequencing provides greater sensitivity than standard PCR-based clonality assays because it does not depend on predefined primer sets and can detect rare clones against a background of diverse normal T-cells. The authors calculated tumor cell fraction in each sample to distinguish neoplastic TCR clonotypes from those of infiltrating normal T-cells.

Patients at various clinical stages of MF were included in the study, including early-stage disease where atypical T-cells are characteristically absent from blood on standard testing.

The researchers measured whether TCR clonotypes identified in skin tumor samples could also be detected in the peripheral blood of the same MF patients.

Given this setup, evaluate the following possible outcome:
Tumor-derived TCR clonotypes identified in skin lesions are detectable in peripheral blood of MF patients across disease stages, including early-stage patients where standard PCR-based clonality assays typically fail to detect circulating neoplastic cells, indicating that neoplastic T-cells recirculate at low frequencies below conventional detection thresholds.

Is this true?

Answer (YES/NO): YES